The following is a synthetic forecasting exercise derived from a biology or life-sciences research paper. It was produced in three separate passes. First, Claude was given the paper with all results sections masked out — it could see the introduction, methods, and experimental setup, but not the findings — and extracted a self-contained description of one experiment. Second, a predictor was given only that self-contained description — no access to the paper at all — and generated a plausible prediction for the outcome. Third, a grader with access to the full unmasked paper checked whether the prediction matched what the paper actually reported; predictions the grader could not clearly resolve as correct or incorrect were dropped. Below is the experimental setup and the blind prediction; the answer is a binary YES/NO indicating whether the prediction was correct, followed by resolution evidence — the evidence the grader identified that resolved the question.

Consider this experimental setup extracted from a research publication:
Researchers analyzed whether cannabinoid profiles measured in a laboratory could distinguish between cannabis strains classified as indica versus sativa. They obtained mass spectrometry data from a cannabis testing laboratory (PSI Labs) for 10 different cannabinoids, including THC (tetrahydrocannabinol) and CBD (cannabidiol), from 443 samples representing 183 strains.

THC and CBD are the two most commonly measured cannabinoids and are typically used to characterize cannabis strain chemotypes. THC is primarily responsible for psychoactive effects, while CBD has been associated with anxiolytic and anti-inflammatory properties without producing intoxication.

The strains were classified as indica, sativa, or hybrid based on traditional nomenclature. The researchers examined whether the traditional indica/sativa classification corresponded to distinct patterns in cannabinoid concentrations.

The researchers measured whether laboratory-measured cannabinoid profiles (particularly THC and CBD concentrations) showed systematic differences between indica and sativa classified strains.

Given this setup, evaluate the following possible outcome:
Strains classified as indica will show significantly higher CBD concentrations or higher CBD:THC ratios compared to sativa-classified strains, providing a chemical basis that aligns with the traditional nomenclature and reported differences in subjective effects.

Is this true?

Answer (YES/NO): NO